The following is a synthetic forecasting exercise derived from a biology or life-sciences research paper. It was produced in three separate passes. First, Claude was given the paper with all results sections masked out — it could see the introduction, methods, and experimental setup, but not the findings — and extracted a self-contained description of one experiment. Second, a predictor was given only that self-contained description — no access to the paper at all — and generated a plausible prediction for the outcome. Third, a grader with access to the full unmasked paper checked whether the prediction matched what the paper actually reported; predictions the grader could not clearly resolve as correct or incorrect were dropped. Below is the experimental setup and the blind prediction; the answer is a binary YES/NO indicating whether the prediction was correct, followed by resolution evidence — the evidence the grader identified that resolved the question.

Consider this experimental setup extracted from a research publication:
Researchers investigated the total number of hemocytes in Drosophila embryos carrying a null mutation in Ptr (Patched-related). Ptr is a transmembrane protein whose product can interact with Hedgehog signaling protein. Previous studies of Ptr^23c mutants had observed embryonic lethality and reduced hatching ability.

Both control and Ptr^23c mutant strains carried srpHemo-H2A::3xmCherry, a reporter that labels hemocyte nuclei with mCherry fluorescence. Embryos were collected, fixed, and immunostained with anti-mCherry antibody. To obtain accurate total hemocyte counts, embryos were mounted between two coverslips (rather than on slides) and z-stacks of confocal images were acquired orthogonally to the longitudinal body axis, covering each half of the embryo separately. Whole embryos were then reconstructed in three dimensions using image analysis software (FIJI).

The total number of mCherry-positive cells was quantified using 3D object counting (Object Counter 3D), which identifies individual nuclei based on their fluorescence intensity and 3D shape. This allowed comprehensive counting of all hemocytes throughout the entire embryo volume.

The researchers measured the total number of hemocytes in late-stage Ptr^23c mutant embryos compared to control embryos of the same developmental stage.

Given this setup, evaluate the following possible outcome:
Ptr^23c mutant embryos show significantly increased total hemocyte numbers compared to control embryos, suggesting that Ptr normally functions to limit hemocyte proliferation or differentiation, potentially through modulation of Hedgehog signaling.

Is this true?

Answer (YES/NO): NO